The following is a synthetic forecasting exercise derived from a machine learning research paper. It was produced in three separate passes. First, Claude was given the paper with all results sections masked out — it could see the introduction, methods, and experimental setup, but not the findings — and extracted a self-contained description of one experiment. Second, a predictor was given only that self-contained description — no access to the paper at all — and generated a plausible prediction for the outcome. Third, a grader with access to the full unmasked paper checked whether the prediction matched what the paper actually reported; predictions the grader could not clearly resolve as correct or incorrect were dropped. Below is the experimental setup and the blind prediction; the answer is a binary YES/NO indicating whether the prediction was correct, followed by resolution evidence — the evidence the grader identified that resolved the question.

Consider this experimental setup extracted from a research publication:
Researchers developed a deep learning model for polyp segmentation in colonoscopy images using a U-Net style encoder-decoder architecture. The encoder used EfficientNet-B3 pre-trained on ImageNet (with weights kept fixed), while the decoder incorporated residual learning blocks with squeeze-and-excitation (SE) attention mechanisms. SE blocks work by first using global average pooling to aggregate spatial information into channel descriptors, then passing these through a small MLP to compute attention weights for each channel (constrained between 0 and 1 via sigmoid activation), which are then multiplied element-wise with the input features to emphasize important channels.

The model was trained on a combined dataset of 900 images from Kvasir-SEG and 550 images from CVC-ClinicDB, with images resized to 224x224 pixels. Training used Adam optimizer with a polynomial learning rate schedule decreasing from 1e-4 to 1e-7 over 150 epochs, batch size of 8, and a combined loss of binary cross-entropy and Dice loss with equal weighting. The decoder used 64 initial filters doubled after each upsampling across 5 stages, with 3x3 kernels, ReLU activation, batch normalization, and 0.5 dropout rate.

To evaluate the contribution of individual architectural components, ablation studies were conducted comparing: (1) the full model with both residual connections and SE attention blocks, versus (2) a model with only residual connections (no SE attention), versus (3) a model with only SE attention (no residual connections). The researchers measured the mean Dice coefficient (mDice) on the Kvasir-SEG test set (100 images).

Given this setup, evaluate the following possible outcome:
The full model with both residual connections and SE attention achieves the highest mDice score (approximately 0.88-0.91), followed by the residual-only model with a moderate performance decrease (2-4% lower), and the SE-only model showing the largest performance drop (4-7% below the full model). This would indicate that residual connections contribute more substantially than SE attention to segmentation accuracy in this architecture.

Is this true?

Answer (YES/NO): NO